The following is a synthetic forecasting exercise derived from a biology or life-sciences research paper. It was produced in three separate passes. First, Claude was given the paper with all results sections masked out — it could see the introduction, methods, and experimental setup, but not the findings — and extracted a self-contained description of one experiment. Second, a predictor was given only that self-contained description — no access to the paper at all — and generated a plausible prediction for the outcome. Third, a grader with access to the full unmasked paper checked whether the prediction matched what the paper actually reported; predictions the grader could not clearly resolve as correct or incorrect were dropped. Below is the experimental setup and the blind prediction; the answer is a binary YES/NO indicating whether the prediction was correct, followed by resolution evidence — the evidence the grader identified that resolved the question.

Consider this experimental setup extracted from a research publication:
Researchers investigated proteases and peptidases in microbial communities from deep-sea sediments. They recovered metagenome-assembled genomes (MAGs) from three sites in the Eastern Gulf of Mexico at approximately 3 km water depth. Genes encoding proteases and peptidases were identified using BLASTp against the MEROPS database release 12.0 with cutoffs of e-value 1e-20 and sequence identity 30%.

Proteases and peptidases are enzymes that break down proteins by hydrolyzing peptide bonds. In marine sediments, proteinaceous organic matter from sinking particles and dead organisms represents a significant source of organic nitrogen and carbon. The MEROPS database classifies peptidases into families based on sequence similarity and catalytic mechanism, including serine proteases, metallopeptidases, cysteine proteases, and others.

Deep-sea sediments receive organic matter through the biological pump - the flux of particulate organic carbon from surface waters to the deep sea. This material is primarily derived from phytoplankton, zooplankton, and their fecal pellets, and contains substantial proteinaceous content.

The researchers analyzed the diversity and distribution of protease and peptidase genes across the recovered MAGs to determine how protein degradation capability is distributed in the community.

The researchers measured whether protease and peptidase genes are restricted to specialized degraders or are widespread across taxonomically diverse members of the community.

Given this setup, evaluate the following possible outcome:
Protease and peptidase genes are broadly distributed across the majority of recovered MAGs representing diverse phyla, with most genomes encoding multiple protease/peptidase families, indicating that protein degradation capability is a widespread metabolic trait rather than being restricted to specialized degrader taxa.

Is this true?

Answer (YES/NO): YES